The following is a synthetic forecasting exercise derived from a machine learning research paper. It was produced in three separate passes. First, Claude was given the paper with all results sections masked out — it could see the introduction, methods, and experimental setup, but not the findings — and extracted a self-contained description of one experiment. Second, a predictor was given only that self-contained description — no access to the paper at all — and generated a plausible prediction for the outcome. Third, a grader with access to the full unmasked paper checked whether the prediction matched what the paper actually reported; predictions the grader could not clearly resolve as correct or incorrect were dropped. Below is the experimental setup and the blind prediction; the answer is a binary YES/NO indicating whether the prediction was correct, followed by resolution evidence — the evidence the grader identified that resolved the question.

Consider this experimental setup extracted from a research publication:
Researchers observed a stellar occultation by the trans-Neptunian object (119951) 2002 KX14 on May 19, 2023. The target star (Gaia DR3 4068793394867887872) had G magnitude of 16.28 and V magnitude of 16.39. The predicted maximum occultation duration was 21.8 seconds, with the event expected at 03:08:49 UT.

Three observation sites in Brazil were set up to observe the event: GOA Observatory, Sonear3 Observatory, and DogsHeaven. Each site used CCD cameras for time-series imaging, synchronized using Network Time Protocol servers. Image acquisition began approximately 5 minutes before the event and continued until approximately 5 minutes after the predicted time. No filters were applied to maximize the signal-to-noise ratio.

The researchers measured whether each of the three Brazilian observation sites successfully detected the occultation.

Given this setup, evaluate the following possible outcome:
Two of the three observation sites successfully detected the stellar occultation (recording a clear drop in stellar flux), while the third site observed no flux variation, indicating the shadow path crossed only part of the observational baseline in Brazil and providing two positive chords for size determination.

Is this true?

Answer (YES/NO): NO